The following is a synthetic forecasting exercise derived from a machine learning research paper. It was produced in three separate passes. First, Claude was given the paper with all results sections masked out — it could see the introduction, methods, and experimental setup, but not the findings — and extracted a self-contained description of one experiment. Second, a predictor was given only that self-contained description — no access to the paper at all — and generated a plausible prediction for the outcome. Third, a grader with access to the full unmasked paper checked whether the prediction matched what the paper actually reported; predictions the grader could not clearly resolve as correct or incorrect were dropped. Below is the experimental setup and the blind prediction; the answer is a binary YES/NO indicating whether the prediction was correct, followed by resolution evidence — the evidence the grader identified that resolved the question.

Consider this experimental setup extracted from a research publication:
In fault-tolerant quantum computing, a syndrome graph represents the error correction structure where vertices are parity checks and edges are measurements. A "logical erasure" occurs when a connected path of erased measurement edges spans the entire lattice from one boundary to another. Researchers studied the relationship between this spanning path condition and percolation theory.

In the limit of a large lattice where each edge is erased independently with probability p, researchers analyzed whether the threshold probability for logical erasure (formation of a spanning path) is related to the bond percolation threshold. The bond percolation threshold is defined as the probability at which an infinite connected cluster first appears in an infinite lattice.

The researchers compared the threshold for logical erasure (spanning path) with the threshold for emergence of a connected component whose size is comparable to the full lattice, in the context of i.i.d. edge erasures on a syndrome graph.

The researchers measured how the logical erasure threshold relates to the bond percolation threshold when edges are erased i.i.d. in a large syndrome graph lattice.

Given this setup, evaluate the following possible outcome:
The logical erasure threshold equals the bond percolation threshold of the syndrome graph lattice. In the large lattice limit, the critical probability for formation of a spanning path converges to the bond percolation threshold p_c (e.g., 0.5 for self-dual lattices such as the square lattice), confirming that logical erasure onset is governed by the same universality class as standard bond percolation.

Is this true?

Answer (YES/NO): YES